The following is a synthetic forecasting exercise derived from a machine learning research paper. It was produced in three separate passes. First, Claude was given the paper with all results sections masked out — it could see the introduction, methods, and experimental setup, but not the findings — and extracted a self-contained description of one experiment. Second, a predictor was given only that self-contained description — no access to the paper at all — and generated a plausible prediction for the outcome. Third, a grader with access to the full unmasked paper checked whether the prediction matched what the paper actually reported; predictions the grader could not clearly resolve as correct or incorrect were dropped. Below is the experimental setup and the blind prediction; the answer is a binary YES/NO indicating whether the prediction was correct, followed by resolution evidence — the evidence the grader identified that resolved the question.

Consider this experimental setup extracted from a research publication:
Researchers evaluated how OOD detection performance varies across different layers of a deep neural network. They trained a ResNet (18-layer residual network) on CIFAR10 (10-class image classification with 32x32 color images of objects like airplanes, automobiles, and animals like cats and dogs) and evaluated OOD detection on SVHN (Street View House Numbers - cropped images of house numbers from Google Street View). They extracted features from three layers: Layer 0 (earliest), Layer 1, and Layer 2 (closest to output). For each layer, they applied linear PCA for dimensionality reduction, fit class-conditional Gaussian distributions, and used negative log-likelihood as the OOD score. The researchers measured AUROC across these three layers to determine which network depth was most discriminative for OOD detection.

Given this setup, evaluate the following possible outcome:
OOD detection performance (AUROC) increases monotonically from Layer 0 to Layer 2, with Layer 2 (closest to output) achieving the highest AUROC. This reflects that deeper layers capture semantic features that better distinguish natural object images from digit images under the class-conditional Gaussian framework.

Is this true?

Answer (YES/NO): NO